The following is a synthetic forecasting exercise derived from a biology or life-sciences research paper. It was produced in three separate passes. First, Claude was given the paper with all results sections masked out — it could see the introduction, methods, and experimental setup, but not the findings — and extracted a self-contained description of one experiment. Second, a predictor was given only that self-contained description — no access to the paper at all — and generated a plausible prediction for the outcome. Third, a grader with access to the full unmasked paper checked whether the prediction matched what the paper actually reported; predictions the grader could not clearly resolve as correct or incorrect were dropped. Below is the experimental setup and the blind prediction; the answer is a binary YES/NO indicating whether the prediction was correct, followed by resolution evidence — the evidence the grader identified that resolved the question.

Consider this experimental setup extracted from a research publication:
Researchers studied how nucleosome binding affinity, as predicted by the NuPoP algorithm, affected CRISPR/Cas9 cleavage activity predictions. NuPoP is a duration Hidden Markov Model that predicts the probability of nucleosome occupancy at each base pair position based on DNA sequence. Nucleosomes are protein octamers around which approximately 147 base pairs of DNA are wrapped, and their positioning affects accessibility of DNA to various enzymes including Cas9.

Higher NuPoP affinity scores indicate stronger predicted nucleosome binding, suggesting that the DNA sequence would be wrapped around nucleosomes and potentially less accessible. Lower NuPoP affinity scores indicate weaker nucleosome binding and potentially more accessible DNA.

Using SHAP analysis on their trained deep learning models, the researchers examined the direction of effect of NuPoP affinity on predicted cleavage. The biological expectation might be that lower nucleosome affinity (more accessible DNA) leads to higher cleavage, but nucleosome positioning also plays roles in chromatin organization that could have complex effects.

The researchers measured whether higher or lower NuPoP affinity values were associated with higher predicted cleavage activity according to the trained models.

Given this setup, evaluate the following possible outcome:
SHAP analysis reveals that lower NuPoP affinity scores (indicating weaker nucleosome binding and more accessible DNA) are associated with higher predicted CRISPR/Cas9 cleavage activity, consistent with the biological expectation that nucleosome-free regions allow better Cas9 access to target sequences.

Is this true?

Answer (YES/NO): YES